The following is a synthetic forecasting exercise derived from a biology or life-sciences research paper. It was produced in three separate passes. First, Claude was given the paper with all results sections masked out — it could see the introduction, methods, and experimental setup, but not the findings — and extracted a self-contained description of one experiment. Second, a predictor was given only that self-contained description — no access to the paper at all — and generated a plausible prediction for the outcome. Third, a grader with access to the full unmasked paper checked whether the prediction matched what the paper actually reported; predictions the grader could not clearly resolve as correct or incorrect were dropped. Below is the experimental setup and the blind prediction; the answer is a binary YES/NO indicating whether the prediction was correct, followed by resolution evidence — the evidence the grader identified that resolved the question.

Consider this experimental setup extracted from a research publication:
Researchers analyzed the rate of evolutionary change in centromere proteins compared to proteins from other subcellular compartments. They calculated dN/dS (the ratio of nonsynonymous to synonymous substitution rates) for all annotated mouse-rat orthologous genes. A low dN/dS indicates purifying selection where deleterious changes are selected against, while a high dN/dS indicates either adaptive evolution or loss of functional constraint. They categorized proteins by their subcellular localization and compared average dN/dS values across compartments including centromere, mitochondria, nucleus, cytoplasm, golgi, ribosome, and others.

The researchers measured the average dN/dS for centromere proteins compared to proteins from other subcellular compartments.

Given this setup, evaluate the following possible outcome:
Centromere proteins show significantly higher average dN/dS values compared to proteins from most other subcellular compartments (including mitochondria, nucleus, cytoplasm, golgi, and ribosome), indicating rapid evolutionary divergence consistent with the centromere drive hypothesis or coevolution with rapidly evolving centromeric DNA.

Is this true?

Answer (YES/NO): YES